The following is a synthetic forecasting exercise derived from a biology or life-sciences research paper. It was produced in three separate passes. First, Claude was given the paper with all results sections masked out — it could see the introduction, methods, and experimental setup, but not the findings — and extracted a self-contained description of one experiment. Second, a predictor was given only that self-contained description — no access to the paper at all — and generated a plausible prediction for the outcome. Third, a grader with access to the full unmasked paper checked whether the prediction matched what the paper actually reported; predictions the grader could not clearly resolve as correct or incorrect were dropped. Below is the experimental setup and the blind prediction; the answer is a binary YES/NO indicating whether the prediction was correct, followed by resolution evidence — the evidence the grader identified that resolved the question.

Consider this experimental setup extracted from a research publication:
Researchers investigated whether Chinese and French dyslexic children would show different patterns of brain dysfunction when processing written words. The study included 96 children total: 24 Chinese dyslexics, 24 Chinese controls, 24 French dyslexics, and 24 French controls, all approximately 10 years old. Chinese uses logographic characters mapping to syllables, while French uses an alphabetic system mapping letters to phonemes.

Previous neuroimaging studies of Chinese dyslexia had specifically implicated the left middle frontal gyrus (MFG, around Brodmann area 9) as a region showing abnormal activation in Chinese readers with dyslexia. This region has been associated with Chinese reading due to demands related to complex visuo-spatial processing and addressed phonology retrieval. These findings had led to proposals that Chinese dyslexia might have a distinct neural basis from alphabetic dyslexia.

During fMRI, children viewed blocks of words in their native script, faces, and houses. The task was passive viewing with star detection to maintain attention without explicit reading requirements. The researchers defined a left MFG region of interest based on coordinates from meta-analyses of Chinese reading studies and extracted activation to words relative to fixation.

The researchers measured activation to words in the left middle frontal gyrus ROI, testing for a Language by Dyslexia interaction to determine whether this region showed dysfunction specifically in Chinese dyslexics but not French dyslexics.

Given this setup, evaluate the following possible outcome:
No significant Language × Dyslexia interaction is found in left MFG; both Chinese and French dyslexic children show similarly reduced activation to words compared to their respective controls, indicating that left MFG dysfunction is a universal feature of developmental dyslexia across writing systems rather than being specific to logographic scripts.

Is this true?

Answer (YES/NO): YES